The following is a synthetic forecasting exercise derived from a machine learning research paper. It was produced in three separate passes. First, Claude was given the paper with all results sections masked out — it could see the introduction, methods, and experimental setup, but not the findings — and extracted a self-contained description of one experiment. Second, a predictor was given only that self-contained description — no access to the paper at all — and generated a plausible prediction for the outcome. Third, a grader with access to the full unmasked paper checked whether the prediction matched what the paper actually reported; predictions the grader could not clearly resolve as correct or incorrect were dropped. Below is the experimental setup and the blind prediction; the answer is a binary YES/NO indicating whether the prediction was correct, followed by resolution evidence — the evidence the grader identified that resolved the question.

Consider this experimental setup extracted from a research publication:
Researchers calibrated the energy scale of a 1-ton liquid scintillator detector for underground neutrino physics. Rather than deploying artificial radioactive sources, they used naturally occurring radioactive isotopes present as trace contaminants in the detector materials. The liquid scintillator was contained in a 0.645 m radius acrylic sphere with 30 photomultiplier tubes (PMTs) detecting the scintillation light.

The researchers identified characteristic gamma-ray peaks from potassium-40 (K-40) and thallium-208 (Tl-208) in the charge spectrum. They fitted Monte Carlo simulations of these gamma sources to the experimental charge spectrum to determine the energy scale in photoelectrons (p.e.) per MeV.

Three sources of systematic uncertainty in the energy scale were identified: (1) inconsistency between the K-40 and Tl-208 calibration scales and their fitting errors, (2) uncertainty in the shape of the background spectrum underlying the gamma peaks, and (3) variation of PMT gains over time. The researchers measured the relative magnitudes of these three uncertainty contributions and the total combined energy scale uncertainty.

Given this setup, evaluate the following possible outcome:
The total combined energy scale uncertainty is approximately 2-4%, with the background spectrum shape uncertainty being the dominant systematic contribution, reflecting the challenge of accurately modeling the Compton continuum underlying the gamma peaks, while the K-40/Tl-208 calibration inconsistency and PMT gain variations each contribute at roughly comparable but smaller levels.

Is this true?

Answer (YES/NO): NO